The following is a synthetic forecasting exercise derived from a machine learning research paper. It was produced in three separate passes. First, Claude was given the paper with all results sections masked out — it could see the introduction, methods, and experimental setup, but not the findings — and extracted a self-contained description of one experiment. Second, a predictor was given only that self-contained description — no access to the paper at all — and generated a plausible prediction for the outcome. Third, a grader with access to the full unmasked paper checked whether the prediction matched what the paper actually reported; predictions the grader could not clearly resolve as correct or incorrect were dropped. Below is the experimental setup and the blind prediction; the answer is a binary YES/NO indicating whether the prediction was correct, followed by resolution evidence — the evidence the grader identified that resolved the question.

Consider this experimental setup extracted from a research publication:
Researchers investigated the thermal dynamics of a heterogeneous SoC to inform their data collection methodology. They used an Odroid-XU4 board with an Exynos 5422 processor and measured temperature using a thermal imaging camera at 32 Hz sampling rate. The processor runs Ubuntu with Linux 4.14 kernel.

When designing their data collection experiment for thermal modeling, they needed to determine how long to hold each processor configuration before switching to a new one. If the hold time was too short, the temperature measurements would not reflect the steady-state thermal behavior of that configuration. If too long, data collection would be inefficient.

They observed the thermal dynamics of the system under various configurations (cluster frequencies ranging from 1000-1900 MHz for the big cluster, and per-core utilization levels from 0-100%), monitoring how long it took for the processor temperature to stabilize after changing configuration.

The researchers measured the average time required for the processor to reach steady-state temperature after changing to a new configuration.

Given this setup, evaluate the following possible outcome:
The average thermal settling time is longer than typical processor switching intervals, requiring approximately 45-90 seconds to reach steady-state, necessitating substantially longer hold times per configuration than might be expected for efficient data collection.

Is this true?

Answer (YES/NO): NO